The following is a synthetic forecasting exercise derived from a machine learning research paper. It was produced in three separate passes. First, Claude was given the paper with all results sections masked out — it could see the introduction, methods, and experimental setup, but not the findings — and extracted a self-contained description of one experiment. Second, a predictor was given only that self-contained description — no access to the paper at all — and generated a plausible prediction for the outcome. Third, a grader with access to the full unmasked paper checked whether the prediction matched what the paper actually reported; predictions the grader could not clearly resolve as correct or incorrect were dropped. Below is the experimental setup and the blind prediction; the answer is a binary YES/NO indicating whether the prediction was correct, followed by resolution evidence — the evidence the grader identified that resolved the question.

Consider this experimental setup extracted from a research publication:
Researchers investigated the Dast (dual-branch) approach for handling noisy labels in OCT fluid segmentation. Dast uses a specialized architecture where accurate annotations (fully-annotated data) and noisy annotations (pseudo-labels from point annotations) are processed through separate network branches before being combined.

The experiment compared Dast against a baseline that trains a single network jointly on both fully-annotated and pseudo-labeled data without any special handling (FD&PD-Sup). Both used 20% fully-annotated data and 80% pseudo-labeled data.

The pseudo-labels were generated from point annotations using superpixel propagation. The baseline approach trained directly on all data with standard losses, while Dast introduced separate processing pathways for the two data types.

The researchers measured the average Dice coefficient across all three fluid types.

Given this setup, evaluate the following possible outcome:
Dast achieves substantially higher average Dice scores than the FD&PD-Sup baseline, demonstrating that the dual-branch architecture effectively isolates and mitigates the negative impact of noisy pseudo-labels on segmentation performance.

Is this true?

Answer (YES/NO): NO